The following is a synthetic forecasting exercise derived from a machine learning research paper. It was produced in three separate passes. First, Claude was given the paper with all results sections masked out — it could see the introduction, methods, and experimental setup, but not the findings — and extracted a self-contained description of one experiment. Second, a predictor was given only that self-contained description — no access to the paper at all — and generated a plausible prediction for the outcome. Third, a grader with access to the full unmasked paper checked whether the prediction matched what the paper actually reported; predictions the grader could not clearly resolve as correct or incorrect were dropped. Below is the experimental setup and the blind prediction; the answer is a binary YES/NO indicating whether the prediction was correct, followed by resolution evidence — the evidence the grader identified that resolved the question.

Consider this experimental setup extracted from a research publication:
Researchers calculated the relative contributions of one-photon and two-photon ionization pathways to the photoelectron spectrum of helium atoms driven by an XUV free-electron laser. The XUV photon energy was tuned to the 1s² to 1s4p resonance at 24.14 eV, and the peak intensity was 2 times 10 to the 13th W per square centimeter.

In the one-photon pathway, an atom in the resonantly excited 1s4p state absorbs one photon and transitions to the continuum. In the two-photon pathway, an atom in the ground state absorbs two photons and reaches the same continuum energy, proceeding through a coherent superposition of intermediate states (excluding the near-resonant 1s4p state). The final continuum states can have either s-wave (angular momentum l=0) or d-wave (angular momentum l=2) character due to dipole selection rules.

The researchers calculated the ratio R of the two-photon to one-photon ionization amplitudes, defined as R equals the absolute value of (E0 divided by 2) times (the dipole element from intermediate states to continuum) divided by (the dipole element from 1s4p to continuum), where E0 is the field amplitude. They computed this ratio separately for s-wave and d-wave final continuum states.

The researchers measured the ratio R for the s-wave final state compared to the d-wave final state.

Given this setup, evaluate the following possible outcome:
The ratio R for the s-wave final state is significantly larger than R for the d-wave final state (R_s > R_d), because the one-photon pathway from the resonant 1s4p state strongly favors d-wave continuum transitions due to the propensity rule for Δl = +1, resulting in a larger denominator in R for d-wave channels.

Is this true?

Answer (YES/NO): NO